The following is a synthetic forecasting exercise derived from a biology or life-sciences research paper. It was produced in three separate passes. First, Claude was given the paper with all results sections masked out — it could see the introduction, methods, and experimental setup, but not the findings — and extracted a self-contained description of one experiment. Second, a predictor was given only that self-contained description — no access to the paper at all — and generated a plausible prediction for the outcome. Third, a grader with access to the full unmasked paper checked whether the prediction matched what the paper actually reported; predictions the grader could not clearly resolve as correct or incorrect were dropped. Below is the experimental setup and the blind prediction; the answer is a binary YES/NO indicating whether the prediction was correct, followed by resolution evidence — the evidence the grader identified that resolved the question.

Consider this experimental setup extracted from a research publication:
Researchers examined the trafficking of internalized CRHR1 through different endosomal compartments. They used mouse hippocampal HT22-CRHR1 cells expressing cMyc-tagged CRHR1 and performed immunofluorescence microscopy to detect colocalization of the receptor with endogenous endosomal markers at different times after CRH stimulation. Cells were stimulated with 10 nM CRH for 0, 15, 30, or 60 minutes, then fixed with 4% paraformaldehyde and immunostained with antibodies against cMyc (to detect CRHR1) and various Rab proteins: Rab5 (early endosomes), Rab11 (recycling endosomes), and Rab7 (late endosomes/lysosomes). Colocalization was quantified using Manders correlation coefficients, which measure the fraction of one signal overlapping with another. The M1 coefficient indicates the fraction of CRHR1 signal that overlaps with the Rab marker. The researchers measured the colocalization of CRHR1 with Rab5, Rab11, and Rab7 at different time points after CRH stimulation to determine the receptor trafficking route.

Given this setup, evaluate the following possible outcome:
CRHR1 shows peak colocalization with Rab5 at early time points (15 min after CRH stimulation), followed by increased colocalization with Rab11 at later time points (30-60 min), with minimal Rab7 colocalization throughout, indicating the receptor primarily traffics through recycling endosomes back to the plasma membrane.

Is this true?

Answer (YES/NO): NO